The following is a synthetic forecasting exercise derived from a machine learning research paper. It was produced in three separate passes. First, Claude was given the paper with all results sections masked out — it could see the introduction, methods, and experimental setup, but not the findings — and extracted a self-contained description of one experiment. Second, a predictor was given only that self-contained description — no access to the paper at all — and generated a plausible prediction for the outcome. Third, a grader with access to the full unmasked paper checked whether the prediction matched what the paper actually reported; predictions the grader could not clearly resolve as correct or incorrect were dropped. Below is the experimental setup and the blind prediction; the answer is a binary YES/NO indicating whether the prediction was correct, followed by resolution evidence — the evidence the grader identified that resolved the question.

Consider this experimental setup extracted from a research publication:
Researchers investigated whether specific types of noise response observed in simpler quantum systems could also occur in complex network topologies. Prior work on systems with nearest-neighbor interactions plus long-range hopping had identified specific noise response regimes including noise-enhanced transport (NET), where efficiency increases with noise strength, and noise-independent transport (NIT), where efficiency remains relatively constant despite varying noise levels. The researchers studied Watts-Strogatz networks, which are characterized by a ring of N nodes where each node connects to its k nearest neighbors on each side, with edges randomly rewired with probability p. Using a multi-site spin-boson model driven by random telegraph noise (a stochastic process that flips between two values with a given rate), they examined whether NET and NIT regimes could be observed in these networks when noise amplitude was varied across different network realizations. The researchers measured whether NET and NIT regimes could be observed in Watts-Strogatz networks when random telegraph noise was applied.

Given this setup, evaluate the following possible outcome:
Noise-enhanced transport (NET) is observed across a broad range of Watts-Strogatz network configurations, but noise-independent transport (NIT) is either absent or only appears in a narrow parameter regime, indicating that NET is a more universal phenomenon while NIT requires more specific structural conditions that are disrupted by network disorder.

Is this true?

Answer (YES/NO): NO